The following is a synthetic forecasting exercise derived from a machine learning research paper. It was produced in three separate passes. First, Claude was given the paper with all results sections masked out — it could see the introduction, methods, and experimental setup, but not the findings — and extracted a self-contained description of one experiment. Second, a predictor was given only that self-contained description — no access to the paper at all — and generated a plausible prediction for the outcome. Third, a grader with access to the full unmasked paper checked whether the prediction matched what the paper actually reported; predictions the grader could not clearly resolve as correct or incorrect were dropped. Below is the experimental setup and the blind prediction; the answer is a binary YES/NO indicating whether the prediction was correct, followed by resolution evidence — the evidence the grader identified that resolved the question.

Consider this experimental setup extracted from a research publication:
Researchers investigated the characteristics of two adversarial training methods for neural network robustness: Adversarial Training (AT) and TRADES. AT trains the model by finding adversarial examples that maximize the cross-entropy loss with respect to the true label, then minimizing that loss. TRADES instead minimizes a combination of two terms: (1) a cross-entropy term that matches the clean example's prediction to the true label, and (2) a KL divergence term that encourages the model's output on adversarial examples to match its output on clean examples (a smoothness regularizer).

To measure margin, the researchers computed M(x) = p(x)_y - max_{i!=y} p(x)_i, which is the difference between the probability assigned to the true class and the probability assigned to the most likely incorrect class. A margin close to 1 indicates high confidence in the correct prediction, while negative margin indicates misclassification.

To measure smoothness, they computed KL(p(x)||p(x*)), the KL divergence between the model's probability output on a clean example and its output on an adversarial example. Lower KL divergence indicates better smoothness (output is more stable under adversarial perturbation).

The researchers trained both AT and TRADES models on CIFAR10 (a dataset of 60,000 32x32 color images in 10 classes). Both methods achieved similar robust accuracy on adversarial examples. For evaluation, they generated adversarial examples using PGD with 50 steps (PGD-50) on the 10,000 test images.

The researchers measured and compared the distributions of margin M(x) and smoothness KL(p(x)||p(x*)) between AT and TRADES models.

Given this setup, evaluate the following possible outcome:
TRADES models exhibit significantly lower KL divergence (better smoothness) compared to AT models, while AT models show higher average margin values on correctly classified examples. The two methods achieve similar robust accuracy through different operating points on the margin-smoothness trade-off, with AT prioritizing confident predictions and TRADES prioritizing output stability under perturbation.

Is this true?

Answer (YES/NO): YES